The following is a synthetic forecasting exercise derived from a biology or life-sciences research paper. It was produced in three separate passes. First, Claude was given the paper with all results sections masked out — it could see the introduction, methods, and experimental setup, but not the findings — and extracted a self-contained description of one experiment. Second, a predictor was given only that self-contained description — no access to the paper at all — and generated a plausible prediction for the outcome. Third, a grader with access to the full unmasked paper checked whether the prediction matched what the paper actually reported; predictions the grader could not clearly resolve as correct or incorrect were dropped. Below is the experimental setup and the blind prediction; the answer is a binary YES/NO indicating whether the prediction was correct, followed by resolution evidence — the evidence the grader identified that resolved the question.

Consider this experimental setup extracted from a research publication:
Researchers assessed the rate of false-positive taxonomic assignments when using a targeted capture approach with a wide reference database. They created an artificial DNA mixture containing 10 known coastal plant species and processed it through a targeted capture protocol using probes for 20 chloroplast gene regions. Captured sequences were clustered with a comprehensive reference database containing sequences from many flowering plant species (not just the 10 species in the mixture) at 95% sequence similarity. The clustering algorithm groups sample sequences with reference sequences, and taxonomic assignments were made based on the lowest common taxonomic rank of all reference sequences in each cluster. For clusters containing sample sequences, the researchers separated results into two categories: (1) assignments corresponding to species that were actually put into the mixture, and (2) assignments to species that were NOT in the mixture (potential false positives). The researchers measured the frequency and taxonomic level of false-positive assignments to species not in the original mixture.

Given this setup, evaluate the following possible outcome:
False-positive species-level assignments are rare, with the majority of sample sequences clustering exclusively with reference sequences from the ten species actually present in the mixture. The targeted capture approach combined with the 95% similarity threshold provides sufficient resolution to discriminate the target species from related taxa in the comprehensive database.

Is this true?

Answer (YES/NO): NO